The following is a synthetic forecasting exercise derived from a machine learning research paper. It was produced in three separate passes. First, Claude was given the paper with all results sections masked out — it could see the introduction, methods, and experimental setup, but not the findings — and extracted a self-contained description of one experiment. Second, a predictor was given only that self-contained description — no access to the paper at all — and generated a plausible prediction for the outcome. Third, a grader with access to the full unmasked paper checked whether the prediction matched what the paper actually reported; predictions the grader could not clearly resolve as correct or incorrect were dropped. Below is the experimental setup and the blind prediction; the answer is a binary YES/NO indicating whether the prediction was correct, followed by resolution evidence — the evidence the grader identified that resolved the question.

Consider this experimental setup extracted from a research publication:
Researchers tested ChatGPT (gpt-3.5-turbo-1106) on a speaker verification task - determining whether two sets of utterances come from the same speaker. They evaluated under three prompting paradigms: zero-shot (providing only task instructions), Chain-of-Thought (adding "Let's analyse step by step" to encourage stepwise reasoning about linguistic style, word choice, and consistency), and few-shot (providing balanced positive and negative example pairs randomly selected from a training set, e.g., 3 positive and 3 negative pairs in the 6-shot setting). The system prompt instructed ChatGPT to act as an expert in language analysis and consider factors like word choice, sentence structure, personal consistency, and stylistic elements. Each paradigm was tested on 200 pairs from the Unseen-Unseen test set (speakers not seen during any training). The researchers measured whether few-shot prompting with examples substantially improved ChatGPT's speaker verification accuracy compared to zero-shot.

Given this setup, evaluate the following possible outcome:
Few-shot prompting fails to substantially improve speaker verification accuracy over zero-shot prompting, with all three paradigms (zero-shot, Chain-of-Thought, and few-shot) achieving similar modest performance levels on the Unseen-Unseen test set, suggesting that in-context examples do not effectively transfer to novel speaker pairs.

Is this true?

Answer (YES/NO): YES